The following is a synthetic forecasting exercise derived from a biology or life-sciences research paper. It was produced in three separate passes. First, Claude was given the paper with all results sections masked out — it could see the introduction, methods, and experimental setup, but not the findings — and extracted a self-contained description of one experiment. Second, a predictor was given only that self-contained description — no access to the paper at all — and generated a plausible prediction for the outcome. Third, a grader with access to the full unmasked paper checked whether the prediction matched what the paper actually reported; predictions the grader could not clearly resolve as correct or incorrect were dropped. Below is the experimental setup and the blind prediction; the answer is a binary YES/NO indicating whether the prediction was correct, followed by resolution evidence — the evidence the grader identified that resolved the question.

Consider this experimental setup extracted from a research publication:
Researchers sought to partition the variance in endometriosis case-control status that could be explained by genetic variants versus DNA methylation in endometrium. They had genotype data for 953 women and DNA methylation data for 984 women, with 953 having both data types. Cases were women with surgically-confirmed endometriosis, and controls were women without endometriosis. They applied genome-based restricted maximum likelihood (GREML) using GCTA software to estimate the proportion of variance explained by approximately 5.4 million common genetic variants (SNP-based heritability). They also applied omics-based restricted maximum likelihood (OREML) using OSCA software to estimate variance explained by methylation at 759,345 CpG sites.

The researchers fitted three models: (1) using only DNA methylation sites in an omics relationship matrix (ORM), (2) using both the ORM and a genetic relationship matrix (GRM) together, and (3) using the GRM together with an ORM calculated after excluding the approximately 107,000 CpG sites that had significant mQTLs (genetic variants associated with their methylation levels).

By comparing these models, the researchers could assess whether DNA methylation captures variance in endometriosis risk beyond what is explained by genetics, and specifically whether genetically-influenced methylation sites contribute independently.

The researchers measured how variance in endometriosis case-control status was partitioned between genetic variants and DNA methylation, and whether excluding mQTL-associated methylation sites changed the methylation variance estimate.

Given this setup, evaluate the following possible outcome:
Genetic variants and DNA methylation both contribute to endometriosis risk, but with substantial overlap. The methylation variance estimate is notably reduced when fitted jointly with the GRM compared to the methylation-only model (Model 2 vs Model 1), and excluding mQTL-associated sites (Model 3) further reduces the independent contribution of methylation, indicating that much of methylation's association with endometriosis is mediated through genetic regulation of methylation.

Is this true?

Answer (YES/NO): NO